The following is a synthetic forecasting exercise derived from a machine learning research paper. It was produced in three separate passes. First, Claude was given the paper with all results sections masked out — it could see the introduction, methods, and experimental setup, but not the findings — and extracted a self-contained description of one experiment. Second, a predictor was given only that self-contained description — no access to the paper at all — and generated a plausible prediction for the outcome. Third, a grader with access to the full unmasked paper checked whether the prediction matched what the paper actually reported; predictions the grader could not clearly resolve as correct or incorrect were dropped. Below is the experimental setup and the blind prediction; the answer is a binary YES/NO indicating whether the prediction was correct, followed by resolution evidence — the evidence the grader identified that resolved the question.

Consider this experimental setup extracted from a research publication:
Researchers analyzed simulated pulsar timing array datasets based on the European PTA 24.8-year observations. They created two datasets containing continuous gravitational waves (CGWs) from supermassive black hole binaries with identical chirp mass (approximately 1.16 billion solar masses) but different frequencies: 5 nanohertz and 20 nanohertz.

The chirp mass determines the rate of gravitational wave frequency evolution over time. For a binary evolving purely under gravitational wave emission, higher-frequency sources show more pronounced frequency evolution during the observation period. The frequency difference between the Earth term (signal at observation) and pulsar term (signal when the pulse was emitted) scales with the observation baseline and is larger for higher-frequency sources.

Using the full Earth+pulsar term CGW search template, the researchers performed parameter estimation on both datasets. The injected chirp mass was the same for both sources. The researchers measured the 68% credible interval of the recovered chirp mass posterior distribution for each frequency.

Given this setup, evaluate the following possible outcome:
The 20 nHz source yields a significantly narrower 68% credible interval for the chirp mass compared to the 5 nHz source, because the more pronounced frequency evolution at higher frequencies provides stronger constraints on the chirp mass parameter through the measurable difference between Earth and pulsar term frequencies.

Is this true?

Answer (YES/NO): YES